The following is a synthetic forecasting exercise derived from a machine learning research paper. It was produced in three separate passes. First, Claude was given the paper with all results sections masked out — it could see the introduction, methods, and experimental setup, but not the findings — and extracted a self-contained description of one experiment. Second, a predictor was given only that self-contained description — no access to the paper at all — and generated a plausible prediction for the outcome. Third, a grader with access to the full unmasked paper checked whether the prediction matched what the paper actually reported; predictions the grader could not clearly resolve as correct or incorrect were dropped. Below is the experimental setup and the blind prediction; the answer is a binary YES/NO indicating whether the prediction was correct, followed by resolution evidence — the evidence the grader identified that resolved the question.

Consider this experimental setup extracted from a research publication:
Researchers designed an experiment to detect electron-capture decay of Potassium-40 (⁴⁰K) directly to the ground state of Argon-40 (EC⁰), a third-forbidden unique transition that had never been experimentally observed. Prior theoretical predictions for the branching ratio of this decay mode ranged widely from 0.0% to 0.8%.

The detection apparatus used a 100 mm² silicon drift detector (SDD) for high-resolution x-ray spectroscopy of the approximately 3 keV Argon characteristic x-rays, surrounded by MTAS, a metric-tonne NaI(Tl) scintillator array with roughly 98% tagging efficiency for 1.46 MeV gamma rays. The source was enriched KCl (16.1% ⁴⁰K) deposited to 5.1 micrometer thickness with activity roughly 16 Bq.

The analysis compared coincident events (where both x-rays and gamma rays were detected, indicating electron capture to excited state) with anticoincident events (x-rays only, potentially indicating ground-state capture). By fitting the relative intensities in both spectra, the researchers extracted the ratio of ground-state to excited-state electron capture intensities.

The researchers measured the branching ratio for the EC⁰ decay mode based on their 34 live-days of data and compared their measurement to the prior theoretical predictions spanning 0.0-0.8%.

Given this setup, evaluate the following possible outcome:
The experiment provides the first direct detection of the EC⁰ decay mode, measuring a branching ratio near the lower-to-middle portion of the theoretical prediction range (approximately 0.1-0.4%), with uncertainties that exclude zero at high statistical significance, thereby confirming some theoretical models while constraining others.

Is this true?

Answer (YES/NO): NO